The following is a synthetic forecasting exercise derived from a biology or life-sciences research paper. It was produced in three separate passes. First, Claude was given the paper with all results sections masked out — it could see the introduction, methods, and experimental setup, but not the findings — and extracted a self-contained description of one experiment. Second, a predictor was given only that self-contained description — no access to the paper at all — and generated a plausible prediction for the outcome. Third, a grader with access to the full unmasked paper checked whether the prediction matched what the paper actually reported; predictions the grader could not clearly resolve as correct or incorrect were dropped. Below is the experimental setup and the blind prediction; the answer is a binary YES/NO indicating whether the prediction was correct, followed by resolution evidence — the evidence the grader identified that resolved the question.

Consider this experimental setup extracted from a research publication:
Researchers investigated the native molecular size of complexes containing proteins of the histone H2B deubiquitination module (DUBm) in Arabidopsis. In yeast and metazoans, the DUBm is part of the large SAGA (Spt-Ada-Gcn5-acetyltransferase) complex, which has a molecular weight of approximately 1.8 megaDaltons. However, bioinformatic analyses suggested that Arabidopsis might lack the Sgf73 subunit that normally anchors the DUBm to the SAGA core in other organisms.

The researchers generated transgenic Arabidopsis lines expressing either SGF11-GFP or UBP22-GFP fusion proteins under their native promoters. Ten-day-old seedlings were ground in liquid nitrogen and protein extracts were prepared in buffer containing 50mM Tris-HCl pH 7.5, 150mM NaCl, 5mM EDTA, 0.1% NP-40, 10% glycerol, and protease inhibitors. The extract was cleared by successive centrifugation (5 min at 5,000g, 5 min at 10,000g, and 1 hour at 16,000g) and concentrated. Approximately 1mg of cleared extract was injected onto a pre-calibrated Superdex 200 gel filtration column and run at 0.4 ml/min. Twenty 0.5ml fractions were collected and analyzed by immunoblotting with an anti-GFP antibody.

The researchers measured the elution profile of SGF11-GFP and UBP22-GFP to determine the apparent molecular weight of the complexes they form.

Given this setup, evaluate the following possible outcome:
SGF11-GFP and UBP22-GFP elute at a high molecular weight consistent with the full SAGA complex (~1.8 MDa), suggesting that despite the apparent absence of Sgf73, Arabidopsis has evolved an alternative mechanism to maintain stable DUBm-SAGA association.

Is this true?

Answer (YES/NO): NO